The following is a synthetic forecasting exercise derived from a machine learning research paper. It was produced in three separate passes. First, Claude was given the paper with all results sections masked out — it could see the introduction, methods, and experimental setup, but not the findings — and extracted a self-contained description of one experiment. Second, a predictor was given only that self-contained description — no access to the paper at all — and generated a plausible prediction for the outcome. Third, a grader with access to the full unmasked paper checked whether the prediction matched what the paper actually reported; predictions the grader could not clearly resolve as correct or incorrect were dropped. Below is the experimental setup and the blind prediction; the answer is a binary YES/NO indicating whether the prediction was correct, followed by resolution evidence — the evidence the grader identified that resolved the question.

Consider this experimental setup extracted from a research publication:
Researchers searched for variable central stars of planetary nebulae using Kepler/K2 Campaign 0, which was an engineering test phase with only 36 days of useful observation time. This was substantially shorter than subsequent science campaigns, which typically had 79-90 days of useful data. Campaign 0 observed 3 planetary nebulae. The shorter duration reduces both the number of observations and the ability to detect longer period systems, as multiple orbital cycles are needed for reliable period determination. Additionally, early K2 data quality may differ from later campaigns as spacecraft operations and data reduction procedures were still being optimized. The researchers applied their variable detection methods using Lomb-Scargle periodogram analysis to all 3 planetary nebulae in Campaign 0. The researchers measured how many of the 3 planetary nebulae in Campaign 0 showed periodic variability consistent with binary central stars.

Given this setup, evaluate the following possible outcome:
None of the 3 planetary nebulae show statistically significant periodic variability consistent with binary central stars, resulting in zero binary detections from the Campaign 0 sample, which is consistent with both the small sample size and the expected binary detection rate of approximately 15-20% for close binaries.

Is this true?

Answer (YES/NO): YES